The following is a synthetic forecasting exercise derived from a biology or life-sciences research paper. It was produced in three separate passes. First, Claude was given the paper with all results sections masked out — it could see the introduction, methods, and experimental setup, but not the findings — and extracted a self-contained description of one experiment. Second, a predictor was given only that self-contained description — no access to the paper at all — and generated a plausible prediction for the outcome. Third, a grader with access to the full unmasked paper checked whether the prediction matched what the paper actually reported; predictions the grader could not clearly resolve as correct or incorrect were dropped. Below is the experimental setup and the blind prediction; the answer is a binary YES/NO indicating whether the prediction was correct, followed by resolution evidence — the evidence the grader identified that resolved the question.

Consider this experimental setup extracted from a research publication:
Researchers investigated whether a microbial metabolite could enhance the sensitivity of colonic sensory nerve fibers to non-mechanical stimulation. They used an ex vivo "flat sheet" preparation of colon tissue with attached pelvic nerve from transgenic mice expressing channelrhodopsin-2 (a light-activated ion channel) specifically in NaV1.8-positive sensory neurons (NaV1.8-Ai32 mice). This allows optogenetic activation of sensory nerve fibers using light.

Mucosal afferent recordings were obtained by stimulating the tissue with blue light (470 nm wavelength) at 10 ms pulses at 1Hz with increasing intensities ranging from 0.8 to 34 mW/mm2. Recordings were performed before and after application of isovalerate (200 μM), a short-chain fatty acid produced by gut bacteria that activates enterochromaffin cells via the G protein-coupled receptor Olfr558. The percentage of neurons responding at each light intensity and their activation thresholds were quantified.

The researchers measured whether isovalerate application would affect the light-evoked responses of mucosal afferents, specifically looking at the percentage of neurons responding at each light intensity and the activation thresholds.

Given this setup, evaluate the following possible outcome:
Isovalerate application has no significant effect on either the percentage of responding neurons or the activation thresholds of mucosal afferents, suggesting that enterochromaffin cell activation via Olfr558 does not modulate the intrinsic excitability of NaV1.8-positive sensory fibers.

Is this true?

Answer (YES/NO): NO